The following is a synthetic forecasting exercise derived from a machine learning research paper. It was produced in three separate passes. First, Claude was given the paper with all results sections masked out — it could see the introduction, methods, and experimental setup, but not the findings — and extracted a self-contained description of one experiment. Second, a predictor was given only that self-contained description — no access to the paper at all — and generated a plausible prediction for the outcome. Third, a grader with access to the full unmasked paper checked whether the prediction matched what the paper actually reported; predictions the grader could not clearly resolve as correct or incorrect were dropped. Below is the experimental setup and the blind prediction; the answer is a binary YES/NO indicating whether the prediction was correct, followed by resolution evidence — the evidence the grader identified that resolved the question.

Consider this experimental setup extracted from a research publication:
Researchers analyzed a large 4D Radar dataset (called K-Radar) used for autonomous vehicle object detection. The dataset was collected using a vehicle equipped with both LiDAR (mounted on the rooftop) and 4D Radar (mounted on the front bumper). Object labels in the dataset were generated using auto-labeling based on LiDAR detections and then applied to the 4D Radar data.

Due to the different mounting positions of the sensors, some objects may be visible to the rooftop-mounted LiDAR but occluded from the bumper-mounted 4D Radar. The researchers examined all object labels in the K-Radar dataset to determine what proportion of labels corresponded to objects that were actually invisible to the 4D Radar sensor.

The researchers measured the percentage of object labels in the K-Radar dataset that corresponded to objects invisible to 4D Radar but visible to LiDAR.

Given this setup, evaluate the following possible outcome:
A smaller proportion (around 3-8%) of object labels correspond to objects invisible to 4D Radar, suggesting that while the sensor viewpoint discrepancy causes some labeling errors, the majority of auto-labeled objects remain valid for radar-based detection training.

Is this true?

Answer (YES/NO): NO